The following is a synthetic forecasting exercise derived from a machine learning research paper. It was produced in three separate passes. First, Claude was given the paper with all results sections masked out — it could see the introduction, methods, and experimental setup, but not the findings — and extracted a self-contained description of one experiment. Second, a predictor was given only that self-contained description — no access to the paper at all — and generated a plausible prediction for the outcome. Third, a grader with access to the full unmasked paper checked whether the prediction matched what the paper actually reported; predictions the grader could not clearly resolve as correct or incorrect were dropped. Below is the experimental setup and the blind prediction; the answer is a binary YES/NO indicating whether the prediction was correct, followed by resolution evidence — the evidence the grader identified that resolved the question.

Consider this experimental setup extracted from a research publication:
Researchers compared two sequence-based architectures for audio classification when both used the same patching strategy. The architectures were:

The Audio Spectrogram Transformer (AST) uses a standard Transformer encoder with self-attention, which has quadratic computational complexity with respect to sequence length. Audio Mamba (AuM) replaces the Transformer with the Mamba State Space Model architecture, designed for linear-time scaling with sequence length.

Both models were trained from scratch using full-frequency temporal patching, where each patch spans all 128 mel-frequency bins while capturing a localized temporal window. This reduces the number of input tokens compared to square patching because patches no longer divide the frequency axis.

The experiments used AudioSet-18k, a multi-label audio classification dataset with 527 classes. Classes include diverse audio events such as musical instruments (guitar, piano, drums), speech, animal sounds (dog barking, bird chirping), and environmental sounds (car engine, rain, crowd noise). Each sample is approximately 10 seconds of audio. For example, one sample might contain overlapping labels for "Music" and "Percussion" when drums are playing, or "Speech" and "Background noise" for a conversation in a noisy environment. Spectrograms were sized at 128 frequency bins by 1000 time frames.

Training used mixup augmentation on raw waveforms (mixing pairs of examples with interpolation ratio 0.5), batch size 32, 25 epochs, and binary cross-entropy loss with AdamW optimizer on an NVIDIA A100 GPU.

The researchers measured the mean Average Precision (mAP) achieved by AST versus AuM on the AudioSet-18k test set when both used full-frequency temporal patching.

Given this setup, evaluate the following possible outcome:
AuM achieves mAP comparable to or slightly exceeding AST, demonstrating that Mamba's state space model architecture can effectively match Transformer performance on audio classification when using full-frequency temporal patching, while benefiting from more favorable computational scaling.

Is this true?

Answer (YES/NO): NO